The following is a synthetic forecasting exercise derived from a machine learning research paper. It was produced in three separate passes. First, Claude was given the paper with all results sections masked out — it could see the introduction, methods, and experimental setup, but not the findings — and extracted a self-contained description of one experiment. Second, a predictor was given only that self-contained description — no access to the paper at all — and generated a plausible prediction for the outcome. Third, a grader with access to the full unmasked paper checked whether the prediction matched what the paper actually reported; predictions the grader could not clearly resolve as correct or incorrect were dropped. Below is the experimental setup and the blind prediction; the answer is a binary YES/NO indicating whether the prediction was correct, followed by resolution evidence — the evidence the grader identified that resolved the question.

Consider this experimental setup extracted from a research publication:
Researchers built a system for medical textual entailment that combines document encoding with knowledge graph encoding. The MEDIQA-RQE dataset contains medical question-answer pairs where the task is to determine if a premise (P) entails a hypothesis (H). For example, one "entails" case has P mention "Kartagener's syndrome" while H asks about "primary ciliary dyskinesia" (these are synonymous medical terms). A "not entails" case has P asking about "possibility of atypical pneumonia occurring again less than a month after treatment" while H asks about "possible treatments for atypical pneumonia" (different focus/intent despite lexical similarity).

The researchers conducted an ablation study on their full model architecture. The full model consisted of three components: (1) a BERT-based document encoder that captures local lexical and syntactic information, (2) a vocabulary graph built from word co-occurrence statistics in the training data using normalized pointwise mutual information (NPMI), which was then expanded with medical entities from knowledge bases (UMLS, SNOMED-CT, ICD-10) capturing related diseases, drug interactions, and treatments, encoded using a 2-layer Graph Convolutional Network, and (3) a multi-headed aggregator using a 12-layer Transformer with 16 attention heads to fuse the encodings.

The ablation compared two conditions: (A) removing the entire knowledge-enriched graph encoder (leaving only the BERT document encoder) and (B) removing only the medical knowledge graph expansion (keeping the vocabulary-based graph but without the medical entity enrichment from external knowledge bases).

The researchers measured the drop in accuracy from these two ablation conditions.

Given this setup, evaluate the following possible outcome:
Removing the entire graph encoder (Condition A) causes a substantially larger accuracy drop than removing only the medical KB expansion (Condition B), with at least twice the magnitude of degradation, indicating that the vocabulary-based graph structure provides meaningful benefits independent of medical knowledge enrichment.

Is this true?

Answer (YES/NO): NO